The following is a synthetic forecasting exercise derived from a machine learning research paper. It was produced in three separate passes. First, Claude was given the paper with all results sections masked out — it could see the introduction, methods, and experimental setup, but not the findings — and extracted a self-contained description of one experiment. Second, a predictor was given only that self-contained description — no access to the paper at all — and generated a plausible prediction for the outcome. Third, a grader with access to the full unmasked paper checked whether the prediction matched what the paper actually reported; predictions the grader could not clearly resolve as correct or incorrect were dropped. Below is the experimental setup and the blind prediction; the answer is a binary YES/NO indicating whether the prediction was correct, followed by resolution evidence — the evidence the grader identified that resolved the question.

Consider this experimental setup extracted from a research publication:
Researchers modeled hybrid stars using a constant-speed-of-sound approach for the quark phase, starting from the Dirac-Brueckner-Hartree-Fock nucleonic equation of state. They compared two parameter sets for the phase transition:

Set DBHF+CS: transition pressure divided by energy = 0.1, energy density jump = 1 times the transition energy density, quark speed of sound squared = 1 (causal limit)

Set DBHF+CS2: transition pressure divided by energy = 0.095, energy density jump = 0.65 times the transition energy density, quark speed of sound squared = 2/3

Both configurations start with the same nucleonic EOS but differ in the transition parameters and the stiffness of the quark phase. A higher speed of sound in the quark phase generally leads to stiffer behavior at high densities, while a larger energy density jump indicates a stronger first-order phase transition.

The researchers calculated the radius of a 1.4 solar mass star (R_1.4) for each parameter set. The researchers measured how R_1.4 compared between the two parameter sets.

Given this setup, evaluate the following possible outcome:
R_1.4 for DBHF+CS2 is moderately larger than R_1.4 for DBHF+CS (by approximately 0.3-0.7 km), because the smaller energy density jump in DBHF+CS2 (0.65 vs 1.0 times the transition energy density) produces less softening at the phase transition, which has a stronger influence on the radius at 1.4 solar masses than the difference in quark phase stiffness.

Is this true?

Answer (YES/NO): YES